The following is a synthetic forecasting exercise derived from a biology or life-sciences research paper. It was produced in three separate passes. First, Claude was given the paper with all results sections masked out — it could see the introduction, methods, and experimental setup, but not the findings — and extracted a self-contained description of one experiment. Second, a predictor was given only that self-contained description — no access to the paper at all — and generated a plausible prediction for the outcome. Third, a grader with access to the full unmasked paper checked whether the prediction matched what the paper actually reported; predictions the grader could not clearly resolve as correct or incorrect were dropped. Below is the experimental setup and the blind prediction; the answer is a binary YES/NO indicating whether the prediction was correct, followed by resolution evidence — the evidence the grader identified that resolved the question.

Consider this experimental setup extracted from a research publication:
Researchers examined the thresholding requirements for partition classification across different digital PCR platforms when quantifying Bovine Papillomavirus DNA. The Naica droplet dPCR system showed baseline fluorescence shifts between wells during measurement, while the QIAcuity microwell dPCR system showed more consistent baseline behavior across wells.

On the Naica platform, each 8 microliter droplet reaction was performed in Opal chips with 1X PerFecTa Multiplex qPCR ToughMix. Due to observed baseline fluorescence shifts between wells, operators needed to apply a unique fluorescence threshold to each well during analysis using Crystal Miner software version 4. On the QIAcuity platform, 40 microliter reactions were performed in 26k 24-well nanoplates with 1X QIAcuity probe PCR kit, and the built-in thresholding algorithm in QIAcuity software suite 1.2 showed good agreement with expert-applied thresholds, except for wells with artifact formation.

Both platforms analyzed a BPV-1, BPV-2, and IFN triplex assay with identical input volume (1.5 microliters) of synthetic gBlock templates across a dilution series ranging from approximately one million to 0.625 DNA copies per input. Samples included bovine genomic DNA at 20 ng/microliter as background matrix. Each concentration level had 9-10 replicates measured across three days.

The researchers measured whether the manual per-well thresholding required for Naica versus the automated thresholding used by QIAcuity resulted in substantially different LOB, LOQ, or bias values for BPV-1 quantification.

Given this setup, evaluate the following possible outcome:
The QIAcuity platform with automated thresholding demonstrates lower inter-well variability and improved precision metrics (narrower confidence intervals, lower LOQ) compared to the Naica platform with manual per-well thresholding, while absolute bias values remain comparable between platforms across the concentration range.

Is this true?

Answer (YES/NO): NO